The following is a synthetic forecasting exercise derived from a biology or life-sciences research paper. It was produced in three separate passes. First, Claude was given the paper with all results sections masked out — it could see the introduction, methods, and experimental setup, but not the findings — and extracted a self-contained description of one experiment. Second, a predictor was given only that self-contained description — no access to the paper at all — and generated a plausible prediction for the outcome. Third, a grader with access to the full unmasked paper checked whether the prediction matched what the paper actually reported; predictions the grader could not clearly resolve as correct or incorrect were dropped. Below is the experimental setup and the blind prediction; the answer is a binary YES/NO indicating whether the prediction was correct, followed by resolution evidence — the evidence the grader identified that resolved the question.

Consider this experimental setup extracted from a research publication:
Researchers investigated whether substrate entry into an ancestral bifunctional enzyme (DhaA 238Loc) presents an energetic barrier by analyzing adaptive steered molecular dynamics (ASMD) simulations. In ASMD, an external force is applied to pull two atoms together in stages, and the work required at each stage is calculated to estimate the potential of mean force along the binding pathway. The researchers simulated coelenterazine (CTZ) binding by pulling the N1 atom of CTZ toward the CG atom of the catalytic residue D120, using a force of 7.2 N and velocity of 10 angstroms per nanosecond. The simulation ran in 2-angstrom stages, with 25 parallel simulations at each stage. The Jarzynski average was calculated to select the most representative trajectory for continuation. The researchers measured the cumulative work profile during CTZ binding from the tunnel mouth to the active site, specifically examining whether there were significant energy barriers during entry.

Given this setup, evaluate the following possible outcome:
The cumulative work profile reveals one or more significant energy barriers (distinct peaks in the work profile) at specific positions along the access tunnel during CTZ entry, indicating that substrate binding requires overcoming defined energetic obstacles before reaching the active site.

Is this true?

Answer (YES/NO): NO